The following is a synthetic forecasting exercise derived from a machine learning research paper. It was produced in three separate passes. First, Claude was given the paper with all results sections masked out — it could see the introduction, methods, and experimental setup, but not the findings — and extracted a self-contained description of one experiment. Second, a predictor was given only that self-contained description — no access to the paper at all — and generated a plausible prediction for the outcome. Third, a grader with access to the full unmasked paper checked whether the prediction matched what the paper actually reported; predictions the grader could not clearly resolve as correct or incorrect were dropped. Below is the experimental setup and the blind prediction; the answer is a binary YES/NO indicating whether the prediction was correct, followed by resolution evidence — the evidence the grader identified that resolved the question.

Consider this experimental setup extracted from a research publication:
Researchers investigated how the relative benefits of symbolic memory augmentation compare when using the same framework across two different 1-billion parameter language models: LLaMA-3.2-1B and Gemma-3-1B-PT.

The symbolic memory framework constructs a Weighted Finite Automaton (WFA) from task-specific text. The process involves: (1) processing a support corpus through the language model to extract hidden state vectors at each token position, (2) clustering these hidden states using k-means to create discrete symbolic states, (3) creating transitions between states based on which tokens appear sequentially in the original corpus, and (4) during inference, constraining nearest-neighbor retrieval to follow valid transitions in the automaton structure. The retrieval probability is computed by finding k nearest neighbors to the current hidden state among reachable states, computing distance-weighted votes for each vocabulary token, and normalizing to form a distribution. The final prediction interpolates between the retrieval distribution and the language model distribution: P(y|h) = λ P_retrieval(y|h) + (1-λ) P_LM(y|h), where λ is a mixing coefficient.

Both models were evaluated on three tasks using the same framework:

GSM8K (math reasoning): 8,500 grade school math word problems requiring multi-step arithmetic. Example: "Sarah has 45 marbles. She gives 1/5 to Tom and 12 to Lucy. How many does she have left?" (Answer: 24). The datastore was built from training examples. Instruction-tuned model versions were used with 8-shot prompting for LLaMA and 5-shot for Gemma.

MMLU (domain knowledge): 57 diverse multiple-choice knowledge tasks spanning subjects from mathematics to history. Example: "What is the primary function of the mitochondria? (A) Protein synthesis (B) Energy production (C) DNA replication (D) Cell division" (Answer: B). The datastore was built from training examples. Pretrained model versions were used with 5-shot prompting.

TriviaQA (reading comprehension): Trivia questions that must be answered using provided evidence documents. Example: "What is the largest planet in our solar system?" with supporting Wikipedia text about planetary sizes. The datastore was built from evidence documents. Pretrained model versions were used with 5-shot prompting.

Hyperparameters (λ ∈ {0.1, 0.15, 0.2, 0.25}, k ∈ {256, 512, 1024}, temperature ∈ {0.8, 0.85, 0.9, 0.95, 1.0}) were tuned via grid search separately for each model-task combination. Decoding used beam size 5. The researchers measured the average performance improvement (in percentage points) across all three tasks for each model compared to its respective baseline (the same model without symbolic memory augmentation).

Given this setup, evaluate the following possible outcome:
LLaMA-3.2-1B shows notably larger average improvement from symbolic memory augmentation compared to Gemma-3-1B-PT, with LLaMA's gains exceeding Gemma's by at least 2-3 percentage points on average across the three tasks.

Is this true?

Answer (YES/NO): NO